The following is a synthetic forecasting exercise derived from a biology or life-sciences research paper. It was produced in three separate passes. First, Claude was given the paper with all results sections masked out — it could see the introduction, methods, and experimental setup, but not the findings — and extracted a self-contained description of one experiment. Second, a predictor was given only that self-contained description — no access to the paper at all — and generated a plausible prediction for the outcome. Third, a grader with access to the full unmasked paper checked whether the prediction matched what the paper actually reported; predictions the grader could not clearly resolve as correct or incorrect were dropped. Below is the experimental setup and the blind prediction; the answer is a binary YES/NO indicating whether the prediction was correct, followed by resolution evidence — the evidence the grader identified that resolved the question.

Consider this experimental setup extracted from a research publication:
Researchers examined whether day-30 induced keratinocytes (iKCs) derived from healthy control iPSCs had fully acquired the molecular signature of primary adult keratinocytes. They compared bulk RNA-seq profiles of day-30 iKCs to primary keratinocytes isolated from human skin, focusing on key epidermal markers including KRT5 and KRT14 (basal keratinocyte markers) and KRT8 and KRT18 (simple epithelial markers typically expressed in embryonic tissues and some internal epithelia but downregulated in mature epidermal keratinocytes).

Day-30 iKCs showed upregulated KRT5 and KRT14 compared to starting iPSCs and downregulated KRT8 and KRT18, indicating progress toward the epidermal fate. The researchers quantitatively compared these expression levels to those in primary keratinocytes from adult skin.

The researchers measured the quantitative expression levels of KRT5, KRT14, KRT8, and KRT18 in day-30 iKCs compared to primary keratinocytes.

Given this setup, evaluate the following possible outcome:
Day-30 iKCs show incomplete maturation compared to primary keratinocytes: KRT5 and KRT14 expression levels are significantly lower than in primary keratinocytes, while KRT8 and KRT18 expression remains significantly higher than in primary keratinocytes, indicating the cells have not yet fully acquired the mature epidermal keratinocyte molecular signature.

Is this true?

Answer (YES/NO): YES